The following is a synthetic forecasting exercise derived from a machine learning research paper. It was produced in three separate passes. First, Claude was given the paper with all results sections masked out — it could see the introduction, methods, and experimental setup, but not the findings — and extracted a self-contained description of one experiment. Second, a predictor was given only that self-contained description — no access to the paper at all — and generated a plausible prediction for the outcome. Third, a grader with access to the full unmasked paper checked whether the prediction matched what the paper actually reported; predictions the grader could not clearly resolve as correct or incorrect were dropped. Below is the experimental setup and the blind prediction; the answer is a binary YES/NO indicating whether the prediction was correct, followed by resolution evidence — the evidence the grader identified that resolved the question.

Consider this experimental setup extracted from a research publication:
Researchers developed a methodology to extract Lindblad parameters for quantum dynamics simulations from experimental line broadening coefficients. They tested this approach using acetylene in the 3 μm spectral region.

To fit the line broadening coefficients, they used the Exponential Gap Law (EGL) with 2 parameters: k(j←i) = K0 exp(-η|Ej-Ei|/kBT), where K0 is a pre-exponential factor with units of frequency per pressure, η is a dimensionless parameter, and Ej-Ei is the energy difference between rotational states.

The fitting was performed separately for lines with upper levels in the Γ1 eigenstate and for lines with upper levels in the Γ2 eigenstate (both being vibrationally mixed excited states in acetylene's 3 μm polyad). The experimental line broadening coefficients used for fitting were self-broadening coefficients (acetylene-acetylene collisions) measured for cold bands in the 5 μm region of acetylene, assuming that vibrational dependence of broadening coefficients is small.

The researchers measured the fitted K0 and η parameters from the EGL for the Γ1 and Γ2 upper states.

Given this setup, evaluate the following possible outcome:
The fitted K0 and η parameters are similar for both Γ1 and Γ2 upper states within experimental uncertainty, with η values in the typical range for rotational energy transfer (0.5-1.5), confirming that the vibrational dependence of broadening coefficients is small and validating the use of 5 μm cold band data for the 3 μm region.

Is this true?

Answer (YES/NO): NO